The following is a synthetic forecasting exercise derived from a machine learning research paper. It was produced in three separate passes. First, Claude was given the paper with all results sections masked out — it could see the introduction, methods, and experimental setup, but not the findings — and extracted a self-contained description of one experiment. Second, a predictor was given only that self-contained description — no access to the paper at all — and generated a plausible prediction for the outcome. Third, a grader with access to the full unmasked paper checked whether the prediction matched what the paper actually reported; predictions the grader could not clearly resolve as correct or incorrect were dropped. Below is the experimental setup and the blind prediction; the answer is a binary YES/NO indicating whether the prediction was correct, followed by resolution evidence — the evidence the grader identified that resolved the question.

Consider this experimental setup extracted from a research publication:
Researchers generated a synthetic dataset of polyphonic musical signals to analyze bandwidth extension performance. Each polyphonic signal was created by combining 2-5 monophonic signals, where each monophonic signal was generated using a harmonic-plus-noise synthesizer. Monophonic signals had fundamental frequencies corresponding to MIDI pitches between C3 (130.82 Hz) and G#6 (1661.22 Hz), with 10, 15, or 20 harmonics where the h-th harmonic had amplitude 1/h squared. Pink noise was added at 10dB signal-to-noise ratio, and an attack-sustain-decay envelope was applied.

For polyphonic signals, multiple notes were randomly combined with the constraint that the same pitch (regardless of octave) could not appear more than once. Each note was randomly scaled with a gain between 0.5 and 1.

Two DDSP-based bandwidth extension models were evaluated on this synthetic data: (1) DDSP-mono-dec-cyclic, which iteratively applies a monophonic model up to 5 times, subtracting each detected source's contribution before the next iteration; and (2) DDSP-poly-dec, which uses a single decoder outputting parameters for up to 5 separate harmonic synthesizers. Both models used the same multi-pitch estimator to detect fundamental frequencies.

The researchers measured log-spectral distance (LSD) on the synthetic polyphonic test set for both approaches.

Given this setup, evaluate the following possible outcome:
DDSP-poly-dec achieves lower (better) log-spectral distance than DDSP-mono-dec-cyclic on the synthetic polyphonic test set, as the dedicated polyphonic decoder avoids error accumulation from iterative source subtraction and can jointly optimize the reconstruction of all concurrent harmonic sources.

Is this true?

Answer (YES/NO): YES